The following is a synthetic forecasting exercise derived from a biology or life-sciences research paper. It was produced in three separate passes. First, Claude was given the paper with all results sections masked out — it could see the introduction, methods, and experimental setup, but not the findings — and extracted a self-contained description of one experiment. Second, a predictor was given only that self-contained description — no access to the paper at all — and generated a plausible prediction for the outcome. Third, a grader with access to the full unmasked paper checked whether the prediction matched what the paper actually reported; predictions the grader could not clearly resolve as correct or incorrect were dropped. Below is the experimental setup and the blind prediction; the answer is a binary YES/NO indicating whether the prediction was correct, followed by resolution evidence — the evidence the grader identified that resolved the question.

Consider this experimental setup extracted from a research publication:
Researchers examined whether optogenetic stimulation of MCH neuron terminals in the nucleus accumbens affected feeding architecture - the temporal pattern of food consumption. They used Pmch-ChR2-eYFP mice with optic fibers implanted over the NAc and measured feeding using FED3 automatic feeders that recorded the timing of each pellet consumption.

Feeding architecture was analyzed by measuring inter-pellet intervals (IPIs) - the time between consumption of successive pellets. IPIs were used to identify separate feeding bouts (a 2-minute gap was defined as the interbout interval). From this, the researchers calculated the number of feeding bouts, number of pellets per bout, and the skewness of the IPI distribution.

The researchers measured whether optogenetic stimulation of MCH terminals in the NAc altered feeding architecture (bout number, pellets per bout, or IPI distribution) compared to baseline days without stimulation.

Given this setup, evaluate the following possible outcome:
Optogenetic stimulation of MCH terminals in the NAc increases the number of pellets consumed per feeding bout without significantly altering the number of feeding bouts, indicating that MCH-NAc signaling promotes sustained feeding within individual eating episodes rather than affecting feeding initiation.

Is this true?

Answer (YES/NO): NO